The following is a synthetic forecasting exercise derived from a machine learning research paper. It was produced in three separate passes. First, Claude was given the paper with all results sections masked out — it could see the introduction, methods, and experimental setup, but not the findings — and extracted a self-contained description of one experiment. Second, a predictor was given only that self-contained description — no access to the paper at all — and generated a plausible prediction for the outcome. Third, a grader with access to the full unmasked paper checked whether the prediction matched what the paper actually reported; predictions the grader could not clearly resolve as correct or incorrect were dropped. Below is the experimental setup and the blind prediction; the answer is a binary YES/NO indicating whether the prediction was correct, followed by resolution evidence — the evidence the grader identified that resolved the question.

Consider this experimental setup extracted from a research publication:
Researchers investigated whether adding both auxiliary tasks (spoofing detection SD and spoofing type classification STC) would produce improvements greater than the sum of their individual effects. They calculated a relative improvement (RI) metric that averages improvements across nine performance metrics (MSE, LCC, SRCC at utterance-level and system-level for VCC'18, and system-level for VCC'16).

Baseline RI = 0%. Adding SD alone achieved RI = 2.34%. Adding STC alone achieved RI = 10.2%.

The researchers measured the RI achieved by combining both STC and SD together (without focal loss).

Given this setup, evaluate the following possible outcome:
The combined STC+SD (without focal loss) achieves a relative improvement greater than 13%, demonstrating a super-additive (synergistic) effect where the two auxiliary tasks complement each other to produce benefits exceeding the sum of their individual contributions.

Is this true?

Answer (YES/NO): NO